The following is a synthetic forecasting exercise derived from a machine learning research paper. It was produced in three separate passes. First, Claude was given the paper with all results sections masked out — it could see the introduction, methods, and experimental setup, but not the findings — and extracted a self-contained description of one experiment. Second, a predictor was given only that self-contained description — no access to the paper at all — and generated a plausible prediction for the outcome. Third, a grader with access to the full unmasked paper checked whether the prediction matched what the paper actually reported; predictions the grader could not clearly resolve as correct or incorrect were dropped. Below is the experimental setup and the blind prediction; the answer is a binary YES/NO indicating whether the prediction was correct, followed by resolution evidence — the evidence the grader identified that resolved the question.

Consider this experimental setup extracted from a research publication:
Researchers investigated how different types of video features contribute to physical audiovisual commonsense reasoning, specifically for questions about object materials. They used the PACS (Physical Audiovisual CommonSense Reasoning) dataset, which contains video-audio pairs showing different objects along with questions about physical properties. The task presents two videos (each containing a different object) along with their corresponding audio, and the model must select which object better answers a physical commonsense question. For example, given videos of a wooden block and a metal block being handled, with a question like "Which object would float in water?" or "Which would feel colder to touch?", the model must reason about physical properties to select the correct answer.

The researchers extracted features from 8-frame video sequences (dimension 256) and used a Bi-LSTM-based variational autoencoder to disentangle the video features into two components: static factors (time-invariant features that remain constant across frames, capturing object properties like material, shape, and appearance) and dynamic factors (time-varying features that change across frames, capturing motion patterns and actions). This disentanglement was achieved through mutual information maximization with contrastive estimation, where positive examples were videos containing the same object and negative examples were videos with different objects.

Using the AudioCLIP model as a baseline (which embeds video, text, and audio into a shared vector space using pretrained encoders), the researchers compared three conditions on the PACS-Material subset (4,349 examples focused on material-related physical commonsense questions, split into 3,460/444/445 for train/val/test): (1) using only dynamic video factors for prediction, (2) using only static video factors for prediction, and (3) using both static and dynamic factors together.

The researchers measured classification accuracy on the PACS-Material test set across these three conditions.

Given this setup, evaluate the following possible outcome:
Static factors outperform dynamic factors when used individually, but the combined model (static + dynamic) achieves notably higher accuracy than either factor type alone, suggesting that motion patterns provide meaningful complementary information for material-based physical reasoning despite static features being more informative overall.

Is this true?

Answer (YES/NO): YES